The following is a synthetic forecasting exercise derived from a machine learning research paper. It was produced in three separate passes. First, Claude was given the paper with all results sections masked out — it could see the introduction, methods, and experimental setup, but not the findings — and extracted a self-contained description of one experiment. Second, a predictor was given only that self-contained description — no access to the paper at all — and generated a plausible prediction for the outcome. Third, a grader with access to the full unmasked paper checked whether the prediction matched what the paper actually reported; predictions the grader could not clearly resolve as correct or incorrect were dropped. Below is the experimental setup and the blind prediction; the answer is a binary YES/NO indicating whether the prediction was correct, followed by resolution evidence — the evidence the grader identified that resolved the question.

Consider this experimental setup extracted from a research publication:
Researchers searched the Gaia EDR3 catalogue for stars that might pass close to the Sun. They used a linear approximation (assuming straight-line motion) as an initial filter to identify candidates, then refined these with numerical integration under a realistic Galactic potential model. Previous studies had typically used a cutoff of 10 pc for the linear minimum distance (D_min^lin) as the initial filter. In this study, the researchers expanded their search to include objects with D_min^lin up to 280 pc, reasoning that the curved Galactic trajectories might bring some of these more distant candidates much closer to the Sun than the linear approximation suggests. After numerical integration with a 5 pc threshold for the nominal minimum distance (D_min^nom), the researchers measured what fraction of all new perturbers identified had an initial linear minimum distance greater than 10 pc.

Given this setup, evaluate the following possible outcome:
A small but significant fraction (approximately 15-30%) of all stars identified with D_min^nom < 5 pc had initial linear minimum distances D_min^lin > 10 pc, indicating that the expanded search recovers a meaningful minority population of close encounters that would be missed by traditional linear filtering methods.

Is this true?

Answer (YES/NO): NO